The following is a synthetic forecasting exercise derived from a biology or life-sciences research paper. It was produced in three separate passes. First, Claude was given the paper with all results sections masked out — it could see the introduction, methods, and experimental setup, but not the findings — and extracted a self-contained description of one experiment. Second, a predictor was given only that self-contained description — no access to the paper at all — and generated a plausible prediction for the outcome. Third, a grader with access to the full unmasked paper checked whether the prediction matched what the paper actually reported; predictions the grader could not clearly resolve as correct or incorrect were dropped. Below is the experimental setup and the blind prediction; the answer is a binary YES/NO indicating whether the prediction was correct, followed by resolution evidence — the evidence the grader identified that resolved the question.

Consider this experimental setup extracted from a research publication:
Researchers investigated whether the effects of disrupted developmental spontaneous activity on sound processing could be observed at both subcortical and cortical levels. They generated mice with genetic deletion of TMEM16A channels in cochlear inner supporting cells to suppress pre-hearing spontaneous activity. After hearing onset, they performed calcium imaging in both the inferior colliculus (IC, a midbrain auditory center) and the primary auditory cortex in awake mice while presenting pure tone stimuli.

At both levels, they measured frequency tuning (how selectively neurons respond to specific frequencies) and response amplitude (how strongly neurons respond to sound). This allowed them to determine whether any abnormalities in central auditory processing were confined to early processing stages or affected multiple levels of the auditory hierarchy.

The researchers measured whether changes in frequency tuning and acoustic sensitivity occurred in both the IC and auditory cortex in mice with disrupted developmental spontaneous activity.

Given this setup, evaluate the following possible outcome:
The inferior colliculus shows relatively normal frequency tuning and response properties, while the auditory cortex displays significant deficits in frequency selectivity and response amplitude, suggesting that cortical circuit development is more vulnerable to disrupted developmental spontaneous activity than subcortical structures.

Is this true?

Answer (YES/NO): NO